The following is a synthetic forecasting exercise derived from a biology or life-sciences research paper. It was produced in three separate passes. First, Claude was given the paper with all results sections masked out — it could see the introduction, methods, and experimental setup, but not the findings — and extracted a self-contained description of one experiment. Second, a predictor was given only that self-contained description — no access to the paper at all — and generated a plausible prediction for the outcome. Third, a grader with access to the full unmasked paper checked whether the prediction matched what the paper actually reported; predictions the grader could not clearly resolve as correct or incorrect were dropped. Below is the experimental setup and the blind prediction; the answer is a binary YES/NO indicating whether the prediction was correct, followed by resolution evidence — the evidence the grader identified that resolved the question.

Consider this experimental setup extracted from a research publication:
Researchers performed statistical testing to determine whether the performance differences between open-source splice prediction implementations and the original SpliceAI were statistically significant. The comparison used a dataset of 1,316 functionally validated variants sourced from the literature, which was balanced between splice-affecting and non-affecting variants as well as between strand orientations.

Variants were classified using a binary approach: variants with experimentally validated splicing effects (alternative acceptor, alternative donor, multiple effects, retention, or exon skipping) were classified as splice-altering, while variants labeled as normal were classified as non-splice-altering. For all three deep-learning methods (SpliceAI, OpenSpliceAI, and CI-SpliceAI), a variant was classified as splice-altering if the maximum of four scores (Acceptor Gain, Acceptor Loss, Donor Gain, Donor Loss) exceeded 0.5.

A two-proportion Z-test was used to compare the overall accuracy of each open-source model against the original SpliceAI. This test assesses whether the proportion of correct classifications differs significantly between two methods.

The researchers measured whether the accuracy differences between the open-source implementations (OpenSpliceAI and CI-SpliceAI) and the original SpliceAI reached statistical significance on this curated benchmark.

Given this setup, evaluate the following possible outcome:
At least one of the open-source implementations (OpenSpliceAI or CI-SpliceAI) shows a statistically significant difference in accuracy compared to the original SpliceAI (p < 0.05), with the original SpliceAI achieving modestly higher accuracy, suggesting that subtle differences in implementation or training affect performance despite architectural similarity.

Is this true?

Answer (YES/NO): NO